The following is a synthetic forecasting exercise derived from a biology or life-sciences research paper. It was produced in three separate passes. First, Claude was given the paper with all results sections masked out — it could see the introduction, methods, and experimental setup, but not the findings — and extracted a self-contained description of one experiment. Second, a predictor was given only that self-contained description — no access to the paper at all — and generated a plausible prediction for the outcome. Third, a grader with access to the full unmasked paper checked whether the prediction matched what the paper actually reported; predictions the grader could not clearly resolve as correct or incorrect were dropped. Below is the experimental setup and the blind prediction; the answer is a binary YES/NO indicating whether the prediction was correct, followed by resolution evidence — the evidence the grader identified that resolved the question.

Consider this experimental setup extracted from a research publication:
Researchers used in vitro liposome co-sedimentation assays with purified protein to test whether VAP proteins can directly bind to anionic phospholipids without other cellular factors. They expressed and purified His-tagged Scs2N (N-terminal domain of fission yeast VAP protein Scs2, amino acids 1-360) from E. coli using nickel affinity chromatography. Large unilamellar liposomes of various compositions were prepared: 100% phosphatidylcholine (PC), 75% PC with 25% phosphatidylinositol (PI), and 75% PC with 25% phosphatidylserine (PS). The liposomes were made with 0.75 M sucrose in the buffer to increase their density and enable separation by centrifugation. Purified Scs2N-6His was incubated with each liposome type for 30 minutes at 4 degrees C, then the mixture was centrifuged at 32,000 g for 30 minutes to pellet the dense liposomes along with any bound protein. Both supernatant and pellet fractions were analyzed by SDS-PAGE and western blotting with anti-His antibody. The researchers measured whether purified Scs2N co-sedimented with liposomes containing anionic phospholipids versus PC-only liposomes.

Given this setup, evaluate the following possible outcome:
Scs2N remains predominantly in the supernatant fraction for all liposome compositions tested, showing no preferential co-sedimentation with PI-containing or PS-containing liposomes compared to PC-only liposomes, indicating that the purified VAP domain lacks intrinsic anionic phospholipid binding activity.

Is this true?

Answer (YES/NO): NO